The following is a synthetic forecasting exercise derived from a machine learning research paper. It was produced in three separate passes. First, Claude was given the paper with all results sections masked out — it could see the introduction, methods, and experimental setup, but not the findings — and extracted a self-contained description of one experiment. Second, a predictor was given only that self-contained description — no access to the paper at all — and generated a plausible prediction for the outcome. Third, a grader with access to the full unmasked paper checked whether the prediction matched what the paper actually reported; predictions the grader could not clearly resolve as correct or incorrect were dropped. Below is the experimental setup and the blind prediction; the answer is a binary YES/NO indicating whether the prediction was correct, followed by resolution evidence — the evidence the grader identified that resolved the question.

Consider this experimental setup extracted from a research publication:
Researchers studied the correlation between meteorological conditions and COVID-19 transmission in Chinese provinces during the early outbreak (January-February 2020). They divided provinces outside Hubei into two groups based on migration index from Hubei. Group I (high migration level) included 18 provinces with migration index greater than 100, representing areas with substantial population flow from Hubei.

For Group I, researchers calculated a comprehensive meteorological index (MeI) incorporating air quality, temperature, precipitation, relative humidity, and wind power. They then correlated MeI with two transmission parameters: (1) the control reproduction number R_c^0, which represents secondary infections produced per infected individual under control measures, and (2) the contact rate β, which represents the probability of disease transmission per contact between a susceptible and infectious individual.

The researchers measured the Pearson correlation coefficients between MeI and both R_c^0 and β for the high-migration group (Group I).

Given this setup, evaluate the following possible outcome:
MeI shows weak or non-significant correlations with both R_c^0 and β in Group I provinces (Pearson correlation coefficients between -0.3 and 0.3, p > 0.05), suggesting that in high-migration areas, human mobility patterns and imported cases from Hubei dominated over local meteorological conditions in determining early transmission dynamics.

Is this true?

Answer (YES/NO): NO